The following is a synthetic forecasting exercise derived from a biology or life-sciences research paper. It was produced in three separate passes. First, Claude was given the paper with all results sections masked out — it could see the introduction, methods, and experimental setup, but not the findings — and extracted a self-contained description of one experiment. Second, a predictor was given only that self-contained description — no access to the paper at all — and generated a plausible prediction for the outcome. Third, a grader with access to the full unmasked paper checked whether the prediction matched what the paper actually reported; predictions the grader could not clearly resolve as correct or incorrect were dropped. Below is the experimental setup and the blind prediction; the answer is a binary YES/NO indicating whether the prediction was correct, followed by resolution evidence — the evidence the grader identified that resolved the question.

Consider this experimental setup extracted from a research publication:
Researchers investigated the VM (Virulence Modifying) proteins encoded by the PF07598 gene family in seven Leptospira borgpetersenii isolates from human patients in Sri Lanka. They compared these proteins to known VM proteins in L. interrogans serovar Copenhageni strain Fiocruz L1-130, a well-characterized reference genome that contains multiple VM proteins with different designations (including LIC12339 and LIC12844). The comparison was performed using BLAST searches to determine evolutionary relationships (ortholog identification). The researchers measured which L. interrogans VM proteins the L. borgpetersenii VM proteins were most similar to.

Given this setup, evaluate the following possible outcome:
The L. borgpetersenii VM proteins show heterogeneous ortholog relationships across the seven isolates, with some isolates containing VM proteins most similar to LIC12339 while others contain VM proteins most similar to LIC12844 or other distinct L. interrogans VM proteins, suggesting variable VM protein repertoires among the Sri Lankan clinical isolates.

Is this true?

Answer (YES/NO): NO